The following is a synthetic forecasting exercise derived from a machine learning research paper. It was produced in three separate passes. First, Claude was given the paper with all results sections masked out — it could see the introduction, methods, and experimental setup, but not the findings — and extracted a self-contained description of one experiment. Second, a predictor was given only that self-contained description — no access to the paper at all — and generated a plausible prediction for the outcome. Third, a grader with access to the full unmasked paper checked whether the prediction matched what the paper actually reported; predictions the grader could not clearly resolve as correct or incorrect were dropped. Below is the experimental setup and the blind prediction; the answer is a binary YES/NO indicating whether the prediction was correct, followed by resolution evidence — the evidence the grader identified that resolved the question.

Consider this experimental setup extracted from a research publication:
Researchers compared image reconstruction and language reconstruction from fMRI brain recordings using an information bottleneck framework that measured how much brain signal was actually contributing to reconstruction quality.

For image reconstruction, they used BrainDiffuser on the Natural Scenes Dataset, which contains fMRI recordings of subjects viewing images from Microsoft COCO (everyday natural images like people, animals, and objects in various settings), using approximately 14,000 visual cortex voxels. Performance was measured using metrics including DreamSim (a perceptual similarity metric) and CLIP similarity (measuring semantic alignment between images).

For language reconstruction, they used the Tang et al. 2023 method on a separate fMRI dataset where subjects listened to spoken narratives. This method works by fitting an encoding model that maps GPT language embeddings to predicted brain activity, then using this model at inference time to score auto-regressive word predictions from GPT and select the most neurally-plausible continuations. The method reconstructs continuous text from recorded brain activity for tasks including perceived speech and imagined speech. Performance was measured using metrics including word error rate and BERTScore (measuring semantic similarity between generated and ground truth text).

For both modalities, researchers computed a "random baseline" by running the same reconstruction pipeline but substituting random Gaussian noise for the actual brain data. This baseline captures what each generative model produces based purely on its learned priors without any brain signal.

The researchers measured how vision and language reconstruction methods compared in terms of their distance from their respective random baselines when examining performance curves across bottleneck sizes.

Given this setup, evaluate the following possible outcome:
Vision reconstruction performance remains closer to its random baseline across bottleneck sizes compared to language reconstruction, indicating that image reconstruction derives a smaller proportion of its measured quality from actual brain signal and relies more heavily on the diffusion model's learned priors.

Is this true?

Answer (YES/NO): NO